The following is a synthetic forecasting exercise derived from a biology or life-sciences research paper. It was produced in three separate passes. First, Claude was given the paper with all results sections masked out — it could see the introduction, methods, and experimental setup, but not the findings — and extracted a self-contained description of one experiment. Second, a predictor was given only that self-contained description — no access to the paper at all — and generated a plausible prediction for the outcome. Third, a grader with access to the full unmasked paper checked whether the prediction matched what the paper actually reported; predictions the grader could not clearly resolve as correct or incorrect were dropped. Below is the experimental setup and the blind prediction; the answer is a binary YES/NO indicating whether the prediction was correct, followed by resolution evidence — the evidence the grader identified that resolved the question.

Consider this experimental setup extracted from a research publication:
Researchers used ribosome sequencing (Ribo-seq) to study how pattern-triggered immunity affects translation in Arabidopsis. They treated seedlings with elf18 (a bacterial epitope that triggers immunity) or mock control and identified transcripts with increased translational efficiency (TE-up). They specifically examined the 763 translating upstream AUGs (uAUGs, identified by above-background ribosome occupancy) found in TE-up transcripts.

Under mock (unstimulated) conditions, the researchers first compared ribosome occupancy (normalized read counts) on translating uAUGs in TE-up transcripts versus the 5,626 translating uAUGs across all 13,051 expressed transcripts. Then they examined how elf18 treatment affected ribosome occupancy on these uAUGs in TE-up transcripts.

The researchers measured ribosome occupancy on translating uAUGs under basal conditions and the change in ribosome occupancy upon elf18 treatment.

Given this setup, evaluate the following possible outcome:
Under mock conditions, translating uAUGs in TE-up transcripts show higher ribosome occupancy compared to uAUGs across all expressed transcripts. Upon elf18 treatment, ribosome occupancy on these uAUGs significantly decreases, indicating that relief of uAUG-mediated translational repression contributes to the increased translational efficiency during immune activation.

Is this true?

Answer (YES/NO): YES